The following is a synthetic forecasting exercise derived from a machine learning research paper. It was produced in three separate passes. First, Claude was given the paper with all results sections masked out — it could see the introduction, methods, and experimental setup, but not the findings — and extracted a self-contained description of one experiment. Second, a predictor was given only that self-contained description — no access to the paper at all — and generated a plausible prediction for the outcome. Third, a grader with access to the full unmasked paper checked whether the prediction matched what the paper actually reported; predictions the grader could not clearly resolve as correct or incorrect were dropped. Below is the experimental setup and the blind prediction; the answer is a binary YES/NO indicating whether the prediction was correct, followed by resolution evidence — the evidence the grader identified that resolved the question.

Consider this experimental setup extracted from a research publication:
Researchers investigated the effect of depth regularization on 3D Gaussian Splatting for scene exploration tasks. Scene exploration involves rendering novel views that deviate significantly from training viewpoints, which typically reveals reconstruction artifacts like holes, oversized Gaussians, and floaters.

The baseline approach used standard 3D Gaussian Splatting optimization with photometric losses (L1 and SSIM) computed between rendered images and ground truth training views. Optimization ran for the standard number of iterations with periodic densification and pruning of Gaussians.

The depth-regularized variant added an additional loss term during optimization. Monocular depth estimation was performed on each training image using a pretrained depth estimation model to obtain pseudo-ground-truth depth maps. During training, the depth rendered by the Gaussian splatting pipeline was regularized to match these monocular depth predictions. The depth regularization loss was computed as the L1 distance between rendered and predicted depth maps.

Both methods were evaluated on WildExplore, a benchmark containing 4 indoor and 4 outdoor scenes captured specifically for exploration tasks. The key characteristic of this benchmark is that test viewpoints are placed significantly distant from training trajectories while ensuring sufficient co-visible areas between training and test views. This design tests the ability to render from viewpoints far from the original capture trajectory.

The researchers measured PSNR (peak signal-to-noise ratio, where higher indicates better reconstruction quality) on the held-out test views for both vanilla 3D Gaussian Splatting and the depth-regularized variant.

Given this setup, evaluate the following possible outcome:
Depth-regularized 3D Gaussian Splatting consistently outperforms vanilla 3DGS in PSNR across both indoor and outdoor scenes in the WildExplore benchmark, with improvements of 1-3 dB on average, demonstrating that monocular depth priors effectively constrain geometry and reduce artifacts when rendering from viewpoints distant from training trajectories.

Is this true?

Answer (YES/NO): NO